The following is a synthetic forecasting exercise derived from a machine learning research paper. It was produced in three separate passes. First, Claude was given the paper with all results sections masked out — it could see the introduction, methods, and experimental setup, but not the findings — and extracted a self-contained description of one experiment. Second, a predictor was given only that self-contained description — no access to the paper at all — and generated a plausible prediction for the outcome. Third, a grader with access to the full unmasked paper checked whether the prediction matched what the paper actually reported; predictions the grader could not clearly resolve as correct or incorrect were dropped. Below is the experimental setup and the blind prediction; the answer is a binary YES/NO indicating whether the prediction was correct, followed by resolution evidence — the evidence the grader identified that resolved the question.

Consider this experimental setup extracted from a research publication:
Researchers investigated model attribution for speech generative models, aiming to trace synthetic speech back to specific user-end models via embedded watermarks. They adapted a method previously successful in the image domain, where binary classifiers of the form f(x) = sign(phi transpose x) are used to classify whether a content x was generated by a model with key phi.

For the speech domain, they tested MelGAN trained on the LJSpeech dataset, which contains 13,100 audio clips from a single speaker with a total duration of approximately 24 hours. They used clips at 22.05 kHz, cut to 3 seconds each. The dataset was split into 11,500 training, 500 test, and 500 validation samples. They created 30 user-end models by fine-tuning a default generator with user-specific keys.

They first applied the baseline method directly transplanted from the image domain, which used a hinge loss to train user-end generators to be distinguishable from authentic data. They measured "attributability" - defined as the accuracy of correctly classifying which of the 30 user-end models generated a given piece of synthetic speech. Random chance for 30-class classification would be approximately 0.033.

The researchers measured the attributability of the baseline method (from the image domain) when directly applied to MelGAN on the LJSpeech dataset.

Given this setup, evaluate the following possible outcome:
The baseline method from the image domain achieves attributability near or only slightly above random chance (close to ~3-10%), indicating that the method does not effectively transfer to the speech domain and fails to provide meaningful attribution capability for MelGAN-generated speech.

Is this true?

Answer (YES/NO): NO